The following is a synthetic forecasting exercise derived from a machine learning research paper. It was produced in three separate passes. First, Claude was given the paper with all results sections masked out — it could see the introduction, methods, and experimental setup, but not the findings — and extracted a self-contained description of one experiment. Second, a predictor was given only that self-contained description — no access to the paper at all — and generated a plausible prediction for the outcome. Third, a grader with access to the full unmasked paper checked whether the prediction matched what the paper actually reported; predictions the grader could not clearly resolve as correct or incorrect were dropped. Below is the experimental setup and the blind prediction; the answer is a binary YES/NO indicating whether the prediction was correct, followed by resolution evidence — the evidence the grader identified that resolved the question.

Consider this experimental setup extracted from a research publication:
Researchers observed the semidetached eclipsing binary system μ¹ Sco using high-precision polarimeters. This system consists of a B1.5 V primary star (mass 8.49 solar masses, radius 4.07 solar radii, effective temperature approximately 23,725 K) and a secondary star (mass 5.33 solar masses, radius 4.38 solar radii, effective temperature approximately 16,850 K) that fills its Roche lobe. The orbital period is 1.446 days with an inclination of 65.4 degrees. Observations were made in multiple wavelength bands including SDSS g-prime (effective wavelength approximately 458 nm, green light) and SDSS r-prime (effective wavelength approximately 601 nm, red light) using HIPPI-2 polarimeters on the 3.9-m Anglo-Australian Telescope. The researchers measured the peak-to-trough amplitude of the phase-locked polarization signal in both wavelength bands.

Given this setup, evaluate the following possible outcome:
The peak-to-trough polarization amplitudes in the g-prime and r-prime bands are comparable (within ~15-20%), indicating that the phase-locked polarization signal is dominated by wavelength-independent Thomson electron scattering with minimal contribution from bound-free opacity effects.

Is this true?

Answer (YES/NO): NO